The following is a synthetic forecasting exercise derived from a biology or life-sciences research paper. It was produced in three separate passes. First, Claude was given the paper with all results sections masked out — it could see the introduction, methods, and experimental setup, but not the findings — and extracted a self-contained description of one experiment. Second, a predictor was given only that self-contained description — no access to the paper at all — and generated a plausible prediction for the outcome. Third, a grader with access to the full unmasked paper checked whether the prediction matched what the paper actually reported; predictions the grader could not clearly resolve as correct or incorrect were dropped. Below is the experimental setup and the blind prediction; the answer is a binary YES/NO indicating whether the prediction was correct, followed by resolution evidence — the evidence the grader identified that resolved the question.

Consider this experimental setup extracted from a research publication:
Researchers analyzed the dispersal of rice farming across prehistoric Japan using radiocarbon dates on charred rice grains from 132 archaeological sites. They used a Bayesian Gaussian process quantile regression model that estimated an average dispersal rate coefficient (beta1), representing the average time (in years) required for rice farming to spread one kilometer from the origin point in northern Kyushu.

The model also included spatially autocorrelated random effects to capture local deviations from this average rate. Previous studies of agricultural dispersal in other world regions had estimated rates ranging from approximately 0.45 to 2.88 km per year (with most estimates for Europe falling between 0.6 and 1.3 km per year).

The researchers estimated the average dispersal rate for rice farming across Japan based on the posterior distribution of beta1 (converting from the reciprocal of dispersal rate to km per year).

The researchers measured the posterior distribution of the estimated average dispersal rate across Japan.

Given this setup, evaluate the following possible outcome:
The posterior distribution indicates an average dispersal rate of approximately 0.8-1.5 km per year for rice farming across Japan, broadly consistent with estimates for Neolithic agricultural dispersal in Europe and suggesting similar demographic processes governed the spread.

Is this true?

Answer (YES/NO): NO